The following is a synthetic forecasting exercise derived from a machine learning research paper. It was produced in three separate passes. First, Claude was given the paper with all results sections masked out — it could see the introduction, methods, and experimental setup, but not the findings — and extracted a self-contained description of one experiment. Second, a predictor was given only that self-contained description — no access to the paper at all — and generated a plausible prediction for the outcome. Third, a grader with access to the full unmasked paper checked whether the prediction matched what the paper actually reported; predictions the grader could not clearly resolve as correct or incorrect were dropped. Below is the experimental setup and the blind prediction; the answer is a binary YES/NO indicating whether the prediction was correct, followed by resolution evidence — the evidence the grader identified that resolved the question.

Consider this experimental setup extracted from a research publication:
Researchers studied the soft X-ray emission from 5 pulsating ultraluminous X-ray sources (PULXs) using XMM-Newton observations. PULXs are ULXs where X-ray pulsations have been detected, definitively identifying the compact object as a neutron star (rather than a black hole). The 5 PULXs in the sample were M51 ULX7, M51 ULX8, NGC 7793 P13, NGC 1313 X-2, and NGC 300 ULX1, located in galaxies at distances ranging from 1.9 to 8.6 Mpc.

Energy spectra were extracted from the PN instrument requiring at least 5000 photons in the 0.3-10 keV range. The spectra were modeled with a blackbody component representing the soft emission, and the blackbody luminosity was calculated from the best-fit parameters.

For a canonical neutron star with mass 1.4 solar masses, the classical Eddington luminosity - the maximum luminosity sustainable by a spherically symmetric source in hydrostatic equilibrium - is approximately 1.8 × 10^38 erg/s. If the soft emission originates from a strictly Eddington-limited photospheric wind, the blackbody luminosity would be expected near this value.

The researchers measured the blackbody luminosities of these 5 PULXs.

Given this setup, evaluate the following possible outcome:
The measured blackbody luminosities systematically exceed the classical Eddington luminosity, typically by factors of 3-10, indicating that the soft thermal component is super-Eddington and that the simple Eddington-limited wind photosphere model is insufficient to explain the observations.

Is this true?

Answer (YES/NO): YES